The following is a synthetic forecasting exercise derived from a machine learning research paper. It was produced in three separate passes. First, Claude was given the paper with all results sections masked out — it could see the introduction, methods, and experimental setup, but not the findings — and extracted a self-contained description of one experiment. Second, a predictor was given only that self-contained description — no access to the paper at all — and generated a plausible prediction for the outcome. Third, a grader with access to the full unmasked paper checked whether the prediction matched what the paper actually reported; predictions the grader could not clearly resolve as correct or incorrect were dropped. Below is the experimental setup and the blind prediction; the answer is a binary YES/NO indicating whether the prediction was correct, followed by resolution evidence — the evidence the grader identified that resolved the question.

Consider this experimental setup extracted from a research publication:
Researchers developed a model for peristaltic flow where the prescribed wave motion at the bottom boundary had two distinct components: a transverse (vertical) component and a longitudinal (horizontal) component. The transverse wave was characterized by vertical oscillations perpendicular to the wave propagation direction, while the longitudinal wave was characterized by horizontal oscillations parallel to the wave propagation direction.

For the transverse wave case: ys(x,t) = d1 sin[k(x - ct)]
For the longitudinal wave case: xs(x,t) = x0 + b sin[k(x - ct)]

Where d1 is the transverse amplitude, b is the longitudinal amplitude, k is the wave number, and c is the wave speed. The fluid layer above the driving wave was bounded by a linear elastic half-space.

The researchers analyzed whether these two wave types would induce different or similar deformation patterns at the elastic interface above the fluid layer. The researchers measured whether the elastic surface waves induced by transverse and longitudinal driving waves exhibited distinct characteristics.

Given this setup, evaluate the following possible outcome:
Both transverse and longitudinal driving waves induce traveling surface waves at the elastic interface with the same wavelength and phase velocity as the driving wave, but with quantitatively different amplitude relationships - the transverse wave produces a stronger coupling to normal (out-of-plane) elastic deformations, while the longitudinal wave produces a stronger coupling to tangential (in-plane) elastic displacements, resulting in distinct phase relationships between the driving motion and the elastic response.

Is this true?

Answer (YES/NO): YES